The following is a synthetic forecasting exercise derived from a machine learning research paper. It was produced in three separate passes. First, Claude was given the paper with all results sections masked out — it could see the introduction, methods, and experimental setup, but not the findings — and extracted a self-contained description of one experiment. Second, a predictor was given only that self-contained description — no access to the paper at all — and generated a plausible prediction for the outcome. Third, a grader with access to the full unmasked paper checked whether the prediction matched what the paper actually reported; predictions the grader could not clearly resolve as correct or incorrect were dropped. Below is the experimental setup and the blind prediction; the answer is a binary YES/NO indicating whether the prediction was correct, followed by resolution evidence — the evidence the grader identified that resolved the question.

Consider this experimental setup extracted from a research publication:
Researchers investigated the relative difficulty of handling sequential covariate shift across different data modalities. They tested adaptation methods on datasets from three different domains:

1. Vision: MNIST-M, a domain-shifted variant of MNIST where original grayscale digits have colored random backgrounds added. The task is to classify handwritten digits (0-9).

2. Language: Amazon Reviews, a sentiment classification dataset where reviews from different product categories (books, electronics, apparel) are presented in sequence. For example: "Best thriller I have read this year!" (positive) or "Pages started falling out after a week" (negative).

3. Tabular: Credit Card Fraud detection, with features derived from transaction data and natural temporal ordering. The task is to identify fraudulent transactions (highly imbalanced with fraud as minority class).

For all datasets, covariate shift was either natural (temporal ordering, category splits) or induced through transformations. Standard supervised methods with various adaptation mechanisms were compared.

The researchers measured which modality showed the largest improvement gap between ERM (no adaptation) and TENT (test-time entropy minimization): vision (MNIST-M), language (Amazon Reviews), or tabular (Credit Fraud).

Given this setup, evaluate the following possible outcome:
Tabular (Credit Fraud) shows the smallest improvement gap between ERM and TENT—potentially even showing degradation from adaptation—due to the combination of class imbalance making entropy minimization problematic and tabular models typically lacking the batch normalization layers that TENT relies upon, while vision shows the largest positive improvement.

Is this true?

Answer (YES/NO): YES